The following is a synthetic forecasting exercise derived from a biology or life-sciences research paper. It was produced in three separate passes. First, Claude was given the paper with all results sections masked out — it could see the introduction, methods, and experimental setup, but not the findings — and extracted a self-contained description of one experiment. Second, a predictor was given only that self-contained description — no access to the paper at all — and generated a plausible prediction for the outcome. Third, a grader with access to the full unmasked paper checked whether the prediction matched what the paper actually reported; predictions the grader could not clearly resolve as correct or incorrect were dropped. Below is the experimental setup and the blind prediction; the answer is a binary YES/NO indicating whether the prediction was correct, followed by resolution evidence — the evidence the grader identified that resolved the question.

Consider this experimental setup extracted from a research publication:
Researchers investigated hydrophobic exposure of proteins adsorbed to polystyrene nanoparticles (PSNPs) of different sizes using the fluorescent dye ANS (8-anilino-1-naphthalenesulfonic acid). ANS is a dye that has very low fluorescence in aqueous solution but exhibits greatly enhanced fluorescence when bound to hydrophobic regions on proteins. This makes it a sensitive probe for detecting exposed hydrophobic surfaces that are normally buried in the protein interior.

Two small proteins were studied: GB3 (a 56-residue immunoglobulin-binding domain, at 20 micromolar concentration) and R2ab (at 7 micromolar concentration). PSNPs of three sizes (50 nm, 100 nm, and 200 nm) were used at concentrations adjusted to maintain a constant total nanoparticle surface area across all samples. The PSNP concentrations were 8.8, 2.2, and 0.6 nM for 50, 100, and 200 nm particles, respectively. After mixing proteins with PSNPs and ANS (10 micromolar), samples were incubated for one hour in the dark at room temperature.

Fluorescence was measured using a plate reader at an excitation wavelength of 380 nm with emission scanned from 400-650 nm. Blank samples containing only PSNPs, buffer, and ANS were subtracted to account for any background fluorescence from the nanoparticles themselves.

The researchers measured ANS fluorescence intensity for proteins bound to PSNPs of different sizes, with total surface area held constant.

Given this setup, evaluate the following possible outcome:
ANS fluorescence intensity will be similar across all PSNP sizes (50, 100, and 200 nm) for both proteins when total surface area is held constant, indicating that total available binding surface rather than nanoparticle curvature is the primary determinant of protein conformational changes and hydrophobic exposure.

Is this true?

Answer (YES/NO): NO